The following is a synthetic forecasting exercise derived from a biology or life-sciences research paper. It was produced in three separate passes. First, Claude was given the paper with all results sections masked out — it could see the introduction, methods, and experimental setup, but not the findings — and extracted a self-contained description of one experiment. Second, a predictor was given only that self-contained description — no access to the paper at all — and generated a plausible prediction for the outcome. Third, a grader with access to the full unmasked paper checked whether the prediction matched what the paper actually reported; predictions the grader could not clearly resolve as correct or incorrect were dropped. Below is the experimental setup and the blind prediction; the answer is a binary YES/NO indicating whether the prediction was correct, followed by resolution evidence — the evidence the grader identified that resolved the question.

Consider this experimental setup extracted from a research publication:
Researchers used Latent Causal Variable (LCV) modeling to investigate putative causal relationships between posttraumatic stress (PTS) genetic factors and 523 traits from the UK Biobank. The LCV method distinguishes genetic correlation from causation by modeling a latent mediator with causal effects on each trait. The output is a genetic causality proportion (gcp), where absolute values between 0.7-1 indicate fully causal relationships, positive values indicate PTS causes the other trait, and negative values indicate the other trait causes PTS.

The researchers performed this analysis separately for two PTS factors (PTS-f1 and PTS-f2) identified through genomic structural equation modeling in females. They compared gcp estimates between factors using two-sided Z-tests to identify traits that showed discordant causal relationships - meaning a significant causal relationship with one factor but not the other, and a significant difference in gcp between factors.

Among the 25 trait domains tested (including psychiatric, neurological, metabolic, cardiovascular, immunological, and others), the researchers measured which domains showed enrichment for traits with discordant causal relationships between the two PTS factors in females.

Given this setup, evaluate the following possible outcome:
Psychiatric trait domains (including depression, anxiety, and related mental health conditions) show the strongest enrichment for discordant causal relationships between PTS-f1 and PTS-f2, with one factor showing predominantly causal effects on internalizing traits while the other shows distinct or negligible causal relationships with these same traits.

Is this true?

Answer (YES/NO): NO